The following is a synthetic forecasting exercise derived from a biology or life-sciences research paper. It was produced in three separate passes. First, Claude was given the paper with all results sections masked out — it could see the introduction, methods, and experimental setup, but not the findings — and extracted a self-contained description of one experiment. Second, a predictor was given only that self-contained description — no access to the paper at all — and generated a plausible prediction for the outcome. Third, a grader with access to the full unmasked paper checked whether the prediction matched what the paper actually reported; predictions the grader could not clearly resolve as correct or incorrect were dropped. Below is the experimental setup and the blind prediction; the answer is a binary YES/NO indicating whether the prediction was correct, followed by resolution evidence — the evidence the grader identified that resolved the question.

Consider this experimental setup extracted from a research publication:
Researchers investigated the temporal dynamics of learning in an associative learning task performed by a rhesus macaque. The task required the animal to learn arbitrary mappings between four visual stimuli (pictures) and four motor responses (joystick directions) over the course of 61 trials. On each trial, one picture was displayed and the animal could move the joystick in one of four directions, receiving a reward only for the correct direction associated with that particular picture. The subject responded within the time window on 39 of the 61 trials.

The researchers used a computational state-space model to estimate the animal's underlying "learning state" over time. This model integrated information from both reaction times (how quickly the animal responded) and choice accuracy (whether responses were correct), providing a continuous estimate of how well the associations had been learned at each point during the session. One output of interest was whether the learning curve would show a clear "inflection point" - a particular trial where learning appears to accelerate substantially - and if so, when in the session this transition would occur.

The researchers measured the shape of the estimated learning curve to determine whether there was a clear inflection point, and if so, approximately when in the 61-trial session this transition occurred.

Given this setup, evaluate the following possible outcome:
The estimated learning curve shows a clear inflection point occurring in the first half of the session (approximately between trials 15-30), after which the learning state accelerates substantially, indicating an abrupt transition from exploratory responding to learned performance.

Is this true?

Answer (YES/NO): YES